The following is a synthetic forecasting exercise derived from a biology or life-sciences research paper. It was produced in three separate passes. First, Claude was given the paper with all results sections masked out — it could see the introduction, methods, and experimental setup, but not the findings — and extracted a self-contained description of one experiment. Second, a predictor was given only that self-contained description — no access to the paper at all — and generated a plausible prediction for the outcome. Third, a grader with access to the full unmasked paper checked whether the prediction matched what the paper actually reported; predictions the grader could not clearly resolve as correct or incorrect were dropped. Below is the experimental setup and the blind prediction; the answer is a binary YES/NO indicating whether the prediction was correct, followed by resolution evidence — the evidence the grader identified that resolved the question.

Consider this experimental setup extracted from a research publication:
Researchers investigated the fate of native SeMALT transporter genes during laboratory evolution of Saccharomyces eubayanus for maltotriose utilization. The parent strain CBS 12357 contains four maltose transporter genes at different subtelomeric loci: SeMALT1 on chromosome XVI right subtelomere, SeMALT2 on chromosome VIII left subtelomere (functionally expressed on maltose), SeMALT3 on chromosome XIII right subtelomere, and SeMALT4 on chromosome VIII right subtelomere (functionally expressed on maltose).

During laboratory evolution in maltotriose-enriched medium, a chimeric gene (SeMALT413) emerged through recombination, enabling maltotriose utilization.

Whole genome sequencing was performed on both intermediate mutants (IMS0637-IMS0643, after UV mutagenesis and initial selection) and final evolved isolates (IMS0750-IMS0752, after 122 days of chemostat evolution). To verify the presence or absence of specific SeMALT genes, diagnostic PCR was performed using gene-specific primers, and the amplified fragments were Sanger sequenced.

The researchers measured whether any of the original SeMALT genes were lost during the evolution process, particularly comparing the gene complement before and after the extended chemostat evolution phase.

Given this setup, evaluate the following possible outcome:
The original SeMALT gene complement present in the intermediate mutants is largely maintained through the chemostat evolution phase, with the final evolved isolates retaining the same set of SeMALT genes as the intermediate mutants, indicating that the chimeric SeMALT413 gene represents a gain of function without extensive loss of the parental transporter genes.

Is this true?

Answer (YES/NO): NO